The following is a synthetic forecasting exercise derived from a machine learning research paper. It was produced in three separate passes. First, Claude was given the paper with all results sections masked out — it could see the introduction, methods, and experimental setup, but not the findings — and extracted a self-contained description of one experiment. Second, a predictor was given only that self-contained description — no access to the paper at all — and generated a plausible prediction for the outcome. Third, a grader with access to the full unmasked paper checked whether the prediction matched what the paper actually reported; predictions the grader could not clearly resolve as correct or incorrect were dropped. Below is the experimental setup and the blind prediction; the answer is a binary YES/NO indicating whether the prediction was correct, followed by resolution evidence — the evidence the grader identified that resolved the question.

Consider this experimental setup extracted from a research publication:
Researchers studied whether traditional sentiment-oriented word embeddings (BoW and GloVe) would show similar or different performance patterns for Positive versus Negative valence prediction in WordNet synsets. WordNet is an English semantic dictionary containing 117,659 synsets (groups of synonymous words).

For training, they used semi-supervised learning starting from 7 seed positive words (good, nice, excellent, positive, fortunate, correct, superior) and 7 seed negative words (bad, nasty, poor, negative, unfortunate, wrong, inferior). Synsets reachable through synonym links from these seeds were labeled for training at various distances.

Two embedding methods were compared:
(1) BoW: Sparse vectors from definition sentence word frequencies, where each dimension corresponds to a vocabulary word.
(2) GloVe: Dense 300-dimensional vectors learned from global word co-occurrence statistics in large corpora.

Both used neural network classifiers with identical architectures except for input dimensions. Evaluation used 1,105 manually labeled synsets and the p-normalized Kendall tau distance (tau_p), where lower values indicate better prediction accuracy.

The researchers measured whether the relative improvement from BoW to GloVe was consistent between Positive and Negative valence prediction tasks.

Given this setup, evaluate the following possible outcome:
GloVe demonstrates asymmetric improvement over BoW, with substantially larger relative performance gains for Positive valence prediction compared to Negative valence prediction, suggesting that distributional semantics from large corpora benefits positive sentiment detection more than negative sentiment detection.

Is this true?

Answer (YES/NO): NO